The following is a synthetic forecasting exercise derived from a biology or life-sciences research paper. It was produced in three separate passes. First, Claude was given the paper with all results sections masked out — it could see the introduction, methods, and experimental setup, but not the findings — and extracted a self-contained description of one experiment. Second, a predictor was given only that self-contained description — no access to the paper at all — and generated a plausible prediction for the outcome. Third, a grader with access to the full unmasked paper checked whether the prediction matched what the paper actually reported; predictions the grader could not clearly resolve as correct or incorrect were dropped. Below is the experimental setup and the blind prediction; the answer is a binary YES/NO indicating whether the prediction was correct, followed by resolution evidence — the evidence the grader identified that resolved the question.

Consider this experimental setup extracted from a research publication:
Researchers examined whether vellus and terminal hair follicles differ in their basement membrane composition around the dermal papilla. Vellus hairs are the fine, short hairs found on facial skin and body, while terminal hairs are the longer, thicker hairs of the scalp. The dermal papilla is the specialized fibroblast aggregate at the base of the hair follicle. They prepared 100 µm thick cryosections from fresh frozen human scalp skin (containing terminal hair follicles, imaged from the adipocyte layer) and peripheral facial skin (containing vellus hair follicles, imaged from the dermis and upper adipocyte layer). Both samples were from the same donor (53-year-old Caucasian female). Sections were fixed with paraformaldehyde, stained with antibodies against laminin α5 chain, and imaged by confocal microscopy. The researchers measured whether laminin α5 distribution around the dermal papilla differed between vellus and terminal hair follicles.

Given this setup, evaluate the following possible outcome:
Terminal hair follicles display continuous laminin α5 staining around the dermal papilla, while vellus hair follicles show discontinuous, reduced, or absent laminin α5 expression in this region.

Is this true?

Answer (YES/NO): NO